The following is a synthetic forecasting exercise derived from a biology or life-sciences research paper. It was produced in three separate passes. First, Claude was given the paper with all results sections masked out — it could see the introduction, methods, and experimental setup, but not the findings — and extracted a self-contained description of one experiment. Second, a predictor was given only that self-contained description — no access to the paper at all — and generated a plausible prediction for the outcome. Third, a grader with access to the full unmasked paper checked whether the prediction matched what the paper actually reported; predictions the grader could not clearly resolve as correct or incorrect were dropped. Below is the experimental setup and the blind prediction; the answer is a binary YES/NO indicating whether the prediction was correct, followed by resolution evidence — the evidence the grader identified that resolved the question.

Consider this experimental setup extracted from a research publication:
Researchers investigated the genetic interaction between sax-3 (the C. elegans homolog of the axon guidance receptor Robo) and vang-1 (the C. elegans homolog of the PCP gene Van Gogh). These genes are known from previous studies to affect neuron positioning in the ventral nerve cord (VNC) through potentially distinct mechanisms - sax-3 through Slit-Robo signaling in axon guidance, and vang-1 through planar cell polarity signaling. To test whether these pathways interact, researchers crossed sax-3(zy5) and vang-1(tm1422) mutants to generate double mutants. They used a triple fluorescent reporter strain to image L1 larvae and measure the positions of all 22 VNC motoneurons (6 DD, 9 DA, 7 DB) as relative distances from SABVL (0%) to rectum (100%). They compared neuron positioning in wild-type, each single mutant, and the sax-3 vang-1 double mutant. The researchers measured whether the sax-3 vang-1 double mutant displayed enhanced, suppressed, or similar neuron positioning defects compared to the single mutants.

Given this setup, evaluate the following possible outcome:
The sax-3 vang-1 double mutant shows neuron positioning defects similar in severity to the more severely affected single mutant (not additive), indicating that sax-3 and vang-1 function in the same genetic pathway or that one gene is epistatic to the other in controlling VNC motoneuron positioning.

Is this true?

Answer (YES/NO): NO